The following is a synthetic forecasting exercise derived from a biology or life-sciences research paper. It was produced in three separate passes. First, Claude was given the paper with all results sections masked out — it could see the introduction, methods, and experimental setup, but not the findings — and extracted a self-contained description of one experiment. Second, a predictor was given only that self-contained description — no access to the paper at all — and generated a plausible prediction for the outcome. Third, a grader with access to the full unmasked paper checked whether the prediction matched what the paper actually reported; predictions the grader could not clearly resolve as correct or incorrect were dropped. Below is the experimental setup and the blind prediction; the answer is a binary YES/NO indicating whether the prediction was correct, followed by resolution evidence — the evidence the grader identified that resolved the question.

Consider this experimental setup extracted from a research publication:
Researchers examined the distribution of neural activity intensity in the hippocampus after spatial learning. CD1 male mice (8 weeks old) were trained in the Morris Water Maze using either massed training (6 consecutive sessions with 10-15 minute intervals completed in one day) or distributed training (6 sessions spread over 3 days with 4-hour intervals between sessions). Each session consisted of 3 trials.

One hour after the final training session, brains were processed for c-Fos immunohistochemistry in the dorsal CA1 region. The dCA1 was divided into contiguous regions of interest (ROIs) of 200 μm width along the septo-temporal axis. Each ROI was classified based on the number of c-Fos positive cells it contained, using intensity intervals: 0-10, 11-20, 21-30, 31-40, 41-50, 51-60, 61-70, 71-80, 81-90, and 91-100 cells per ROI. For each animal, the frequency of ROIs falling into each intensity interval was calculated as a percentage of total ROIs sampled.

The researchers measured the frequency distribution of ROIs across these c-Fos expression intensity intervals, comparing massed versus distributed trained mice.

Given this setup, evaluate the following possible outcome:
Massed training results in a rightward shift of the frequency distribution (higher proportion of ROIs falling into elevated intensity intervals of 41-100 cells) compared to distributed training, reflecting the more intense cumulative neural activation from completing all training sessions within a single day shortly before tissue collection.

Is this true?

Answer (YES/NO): NO